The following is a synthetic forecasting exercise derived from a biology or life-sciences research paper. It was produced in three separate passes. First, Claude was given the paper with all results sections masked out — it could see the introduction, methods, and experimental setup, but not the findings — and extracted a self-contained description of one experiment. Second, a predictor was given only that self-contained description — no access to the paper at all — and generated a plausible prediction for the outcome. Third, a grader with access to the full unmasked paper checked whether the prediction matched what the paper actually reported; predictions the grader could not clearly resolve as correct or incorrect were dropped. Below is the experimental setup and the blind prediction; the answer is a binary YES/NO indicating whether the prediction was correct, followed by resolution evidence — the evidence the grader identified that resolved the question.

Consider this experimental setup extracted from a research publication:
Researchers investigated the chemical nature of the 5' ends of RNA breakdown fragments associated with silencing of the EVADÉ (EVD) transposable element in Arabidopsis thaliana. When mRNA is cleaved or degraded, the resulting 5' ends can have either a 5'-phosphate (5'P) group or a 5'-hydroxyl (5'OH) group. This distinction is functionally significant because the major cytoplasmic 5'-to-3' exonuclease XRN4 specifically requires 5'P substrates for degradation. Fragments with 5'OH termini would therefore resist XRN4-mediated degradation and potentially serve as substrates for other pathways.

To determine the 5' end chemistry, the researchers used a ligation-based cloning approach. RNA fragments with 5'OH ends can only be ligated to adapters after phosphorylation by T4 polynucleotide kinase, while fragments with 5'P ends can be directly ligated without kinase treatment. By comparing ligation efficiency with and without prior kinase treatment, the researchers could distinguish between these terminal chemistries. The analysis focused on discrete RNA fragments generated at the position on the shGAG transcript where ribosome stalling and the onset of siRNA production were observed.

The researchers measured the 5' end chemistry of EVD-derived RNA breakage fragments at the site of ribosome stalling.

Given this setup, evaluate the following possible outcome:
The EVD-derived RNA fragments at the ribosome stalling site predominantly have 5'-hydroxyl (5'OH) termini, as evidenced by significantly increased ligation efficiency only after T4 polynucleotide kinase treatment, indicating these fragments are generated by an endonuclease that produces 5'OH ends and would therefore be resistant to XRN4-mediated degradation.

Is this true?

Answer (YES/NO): NO